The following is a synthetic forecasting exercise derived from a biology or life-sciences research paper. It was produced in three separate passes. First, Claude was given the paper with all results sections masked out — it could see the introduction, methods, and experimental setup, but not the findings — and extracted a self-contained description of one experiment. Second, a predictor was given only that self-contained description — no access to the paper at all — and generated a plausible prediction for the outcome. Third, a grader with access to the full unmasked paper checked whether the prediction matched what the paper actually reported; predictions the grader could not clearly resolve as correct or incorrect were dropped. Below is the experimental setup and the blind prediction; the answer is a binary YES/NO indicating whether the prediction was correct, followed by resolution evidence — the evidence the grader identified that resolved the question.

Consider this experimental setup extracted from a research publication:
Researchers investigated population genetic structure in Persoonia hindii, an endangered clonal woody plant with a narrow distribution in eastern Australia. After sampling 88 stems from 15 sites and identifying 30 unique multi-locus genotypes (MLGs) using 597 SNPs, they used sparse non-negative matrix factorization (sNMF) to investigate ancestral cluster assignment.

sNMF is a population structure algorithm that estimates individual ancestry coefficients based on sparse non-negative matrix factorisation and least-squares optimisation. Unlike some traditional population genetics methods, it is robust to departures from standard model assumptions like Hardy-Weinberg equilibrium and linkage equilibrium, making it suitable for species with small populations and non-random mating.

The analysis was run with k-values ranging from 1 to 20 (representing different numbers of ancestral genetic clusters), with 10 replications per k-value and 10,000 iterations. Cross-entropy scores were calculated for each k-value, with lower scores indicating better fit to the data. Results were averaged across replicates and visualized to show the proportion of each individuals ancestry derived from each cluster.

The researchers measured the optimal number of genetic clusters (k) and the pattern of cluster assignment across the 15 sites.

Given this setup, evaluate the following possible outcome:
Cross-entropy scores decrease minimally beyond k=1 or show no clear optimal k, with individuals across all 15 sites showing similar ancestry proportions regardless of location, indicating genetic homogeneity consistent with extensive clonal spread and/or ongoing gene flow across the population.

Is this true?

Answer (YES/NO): NO